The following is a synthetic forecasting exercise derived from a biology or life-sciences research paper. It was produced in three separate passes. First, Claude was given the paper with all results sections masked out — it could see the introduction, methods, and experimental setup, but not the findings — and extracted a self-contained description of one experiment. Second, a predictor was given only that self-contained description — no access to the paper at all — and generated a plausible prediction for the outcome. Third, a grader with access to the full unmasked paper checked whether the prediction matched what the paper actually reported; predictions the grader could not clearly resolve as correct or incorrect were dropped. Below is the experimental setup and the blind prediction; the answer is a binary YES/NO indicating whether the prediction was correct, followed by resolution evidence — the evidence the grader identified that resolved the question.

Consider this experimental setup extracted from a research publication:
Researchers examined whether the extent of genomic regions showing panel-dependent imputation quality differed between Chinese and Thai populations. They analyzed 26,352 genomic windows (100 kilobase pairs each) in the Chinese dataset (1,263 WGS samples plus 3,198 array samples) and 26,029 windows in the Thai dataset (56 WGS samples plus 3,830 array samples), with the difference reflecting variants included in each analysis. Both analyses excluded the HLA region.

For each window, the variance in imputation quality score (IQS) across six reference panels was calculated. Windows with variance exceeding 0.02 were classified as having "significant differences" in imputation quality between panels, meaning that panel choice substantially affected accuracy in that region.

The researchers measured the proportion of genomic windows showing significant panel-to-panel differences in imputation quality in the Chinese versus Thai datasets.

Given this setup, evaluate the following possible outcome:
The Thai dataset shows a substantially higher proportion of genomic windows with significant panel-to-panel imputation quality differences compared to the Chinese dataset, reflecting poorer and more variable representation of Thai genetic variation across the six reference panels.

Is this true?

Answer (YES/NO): YES